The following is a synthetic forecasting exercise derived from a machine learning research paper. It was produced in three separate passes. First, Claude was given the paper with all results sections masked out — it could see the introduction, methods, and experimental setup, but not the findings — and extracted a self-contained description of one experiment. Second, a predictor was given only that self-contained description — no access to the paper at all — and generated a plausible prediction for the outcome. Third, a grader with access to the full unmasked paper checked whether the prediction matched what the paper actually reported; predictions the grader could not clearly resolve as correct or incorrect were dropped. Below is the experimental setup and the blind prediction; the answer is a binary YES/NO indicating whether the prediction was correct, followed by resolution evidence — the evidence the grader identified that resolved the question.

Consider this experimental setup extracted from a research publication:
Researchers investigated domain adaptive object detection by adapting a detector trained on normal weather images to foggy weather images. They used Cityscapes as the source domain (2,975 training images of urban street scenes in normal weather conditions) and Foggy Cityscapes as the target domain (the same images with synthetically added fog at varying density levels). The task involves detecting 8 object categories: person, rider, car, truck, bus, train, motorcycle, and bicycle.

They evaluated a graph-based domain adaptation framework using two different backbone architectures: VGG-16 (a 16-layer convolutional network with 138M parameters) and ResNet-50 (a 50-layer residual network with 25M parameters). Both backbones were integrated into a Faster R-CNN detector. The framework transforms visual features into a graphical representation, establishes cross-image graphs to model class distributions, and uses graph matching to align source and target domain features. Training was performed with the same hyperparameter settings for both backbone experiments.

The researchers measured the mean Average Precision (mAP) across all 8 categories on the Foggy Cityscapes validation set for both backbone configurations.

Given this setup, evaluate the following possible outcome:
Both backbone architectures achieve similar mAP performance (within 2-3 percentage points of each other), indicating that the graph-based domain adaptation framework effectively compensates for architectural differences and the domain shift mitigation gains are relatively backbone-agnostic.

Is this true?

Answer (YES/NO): YES